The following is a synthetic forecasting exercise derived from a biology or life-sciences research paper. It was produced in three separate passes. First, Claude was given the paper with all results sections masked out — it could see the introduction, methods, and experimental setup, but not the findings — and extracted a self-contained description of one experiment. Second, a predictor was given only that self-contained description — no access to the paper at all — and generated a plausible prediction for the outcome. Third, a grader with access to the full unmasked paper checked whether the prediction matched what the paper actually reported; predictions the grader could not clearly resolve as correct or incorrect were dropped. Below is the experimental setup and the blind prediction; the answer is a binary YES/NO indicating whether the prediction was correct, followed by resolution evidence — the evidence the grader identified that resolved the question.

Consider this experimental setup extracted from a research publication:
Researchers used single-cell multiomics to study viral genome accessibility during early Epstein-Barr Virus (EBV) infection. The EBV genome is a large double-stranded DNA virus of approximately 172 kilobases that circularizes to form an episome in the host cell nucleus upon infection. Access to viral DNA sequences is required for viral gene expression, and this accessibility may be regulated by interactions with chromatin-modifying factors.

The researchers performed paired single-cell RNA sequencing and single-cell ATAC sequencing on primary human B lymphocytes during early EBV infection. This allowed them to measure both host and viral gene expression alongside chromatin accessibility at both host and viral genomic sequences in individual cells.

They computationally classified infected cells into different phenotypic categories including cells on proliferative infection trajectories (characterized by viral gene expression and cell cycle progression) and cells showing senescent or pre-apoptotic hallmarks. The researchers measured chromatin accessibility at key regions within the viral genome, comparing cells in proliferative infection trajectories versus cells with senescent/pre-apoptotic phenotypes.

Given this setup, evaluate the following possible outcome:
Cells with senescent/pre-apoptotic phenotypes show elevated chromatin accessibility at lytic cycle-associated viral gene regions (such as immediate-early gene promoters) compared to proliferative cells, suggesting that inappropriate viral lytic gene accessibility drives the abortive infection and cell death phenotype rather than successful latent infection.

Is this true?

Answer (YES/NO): NO